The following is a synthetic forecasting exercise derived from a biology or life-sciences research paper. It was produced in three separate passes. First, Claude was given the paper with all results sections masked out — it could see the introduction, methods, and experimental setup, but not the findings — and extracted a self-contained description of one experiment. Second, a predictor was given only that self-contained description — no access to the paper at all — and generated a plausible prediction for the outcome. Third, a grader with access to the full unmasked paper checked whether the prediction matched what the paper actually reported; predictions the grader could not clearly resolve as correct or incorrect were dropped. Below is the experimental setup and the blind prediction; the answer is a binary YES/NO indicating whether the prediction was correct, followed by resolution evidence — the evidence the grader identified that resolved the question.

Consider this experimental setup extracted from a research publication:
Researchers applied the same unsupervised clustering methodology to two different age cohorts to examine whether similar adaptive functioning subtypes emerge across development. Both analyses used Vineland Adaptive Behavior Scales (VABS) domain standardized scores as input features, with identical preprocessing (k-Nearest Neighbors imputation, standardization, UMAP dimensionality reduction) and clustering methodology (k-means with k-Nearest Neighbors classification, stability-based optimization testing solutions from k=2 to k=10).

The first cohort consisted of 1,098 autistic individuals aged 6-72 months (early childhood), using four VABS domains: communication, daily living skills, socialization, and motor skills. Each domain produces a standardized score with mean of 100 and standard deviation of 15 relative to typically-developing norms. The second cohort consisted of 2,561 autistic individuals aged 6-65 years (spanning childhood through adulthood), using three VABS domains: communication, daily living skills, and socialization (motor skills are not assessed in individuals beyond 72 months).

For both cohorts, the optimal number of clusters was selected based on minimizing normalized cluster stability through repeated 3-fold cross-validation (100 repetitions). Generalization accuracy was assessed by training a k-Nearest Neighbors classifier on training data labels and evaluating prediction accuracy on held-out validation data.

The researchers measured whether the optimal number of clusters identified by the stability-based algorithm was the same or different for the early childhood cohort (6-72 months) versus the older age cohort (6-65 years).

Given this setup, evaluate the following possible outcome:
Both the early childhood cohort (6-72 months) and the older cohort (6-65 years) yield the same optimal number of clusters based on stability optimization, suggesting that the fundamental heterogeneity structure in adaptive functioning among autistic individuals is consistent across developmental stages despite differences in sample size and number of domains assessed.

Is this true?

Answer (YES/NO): YES